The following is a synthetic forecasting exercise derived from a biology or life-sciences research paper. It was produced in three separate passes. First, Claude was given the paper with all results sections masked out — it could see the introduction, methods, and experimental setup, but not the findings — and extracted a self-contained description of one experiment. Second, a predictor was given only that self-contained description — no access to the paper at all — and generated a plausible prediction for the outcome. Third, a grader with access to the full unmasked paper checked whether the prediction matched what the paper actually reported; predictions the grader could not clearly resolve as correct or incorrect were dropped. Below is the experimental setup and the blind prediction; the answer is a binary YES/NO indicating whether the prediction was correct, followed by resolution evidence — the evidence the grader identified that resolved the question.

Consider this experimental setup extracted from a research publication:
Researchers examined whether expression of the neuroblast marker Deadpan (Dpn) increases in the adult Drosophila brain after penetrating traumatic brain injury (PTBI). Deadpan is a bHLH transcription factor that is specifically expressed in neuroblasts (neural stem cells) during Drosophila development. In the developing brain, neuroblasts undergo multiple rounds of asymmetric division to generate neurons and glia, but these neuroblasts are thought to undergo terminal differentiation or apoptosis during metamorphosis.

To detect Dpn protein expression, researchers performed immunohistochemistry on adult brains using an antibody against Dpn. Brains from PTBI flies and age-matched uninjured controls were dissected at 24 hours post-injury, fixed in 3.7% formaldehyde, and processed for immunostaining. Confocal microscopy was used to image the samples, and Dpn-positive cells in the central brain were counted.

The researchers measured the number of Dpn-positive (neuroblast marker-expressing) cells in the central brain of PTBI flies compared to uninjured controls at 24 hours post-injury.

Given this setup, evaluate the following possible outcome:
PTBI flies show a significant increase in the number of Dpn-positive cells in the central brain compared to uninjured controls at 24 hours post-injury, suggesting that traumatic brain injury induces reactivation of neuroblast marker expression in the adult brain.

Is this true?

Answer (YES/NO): YES